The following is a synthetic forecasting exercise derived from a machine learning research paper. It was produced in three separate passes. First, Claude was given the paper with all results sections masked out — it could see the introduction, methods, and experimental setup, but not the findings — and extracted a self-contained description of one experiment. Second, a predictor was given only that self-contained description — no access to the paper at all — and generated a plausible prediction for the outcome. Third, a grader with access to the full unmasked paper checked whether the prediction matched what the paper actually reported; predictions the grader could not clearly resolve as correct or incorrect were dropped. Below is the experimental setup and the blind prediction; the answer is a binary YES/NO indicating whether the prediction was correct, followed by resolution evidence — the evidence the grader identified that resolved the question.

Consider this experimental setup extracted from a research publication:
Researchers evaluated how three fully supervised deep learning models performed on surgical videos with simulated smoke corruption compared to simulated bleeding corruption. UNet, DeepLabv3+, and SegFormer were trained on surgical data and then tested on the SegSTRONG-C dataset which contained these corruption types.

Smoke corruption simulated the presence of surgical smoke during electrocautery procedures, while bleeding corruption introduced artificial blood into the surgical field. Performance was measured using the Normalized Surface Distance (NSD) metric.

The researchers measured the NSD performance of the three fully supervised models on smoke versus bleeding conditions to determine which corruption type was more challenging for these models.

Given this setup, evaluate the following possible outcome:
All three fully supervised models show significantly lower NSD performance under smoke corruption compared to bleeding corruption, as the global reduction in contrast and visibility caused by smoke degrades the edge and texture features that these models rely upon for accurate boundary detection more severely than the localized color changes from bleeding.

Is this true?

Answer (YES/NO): NO